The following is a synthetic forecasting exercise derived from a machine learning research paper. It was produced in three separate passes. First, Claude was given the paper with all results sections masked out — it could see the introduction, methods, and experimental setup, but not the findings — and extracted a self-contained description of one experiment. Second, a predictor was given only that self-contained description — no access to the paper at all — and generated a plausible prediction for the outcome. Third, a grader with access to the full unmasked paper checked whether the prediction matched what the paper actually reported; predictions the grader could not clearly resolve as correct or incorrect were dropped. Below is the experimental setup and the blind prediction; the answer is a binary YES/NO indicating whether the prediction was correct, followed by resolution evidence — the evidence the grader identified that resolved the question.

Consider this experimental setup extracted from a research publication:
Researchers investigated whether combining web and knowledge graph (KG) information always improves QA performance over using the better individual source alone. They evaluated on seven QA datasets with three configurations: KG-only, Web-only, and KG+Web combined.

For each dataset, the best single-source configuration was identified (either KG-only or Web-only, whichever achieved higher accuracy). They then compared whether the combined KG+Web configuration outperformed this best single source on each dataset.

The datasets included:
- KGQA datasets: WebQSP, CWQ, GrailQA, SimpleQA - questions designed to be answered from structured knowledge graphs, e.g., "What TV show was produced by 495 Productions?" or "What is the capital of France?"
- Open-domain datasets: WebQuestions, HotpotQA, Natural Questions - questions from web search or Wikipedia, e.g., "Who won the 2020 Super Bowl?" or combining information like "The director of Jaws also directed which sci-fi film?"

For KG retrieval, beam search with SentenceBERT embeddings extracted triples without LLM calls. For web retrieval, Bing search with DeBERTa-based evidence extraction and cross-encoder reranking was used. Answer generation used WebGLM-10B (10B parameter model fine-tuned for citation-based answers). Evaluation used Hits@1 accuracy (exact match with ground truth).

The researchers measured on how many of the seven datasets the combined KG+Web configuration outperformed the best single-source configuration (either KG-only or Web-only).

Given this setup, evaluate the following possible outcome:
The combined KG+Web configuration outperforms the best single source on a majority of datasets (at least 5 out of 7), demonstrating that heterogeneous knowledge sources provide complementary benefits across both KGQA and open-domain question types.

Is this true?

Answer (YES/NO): NO